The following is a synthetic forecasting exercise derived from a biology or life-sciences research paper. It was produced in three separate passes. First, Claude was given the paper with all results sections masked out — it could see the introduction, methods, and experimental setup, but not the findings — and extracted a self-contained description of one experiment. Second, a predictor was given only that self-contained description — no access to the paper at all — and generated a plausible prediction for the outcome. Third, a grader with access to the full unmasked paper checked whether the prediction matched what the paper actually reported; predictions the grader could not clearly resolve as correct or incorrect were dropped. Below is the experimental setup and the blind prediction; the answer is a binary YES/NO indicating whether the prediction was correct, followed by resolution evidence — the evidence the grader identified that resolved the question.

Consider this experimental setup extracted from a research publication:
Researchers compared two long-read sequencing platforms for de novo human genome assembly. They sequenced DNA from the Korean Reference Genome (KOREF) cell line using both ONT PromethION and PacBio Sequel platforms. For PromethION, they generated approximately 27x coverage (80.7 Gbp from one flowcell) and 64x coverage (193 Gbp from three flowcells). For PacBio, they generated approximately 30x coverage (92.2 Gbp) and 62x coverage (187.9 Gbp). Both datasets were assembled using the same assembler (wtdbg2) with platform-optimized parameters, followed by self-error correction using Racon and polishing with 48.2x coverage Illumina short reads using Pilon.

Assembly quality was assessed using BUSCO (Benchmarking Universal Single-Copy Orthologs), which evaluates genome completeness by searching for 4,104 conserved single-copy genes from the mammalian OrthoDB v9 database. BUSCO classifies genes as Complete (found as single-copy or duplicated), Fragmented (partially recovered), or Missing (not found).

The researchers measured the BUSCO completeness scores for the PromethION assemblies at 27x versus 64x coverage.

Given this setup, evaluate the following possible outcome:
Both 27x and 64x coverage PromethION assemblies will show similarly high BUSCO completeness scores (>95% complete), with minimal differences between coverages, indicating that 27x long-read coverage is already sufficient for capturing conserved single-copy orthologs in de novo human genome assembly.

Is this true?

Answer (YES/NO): NO